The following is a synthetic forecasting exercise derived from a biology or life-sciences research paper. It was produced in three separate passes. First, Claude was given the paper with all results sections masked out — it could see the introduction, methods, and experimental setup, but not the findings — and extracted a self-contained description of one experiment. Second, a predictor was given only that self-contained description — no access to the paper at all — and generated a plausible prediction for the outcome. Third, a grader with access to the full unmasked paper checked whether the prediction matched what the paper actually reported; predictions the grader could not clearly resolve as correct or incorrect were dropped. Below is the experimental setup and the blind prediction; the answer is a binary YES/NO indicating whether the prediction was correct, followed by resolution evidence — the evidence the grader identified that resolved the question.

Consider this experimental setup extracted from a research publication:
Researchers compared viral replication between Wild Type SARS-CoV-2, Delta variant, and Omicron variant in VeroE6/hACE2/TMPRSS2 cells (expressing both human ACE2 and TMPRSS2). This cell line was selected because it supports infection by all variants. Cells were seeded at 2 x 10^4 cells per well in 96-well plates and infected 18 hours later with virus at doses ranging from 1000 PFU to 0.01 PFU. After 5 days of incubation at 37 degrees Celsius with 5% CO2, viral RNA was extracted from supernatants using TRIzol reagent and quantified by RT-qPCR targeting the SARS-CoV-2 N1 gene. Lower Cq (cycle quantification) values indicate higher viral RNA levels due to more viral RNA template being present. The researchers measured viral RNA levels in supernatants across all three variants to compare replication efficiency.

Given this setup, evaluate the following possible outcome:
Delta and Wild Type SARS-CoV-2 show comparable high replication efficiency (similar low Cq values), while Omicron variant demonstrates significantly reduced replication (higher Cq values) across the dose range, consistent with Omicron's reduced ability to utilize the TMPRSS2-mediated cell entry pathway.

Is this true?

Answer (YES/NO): NO